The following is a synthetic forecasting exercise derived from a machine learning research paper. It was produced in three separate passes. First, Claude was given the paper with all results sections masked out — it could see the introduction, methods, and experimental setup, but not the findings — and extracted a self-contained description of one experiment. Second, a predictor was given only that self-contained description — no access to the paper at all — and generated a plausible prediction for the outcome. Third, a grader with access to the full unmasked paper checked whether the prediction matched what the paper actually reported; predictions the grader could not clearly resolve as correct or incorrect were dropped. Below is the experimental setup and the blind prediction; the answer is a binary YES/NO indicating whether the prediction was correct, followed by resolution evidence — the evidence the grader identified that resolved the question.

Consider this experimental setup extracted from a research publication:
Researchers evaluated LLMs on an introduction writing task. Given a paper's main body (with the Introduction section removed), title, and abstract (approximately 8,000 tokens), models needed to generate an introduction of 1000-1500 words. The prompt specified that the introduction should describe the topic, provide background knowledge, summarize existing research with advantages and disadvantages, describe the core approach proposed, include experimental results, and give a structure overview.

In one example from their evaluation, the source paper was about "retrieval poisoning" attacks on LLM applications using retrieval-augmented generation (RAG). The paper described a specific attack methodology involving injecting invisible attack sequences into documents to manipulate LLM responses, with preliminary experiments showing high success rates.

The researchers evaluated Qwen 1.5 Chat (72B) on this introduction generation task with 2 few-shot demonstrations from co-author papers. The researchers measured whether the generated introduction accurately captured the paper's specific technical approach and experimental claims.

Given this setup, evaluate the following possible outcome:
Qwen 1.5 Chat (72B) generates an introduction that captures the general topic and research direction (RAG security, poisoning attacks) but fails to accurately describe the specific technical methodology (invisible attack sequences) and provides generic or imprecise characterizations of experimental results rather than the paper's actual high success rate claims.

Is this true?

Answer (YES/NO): NO